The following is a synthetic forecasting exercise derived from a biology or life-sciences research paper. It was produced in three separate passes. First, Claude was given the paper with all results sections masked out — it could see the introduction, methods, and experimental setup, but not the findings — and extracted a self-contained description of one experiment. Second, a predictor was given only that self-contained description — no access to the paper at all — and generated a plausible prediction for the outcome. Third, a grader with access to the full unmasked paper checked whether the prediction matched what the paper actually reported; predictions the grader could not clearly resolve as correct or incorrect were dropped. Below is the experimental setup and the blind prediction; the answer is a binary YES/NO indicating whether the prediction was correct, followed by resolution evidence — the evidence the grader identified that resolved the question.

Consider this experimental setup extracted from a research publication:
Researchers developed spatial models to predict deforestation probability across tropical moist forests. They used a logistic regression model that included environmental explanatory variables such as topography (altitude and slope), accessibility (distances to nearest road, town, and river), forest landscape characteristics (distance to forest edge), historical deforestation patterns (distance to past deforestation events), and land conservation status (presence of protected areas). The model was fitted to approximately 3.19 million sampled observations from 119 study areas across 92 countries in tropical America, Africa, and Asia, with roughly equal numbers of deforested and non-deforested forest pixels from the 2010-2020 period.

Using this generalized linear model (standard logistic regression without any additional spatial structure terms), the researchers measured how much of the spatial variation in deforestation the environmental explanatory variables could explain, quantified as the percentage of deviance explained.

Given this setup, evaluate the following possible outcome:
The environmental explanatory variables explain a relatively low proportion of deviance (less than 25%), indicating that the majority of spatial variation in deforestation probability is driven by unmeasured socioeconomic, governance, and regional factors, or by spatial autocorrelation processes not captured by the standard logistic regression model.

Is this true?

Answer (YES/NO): NO